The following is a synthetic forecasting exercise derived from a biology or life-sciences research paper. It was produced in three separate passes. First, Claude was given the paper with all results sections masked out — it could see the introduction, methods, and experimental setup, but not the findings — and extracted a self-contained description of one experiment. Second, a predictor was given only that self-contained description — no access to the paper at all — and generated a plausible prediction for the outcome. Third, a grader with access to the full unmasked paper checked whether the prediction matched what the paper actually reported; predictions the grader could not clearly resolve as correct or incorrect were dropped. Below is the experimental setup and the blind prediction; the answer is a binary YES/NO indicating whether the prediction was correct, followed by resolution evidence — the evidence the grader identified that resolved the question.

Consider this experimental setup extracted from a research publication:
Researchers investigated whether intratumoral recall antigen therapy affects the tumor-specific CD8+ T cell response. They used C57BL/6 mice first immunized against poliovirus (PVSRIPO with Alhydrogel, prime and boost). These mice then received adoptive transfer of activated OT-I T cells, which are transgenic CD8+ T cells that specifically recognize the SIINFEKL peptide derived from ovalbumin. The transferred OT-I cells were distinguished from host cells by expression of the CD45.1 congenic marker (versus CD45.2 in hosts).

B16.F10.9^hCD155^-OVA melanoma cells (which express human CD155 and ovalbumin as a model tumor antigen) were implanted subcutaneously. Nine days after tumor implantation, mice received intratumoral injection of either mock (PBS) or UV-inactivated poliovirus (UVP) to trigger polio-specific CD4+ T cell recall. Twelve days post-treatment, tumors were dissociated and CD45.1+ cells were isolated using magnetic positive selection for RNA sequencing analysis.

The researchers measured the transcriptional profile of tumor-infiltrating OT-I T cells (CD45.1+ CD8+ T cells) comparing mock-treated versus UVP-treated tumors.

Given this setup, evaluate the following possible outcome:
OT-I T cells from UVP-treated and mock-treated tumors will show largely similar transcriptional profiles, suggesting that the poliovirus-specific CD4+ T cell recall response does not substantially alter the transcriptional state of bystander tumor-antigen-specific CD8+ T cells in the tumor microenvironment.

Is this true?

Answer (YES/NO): NO